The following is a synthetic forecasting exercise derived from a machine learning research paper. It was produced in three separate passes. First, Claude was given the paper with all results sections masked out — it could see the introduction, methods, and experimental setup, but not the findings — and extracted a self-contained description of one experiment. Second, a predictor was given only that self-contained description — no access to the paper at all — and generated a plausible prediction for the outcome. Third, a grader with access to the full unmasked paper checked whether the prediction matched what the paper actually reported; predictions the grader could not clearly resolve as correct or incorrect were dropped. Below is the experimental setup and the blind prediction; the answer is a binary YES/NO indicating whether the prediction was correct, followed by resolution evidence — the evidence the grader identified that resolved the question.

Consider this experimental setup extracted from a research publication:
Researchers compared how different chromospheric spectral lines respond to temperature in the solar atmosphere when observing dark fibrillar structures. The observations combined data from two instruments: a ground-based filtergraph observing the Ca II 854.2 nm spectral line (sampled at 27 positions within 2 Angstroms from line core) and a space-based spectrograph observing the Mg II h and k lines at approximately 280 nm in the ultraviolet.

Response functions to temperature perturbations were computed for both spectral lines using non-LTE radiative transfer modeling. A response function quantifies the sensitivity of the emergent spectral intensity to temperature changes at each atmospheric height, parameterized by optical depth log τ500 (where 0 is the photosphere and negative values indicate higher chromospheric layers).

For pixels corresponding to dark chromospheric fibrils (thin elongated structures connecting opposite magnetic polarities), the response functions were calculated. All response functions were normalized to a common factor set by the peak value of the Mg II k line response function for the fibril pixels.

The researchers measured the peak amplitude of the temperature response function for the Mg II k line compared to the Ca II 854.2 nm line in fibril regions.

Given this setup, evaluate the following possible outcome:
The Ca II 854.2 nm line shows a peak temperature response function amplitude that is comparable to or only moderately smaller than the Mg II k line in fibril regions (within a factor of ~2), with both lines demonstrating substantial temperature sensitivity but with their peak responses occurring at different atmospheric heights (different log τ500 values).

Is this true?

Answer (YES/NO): NO